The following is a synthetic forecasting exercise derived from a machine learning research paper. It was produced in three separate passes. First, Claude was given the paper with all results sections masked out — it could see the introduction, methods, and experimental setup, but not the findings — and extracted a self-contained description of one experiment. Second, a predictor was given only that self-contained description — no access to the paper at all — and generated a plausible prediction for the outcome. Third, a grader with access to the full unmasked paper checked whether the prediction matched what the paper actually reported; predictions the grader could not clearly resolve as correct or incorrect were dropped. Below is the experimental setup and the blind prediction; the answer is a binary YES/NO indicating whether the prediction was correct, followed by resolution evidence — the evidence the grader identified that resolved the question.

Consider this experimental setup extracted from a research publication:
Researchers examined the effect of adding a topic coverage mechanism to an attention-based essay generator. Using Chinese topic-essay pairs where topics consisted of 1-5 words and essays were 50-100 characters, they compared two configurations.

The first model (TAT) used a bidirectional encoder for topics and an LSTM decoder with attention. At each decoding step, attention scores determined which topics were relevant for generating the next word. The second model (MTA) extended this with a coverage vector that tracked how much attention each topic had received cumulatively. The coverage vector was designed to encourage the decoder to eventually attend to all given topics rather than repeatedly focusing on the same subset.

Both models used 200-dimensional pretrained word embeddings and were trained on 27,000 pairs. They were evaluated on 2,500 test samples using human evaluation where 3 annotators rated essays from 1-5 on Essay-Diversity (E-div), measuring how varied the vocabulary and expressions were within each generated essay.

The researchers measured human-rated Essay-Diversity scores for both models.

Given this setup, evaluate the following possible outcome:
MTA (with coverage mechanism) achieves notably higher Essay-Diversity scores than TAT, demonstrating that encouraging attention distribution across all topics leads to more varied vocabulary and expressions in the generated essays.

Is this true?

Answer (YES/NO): NO